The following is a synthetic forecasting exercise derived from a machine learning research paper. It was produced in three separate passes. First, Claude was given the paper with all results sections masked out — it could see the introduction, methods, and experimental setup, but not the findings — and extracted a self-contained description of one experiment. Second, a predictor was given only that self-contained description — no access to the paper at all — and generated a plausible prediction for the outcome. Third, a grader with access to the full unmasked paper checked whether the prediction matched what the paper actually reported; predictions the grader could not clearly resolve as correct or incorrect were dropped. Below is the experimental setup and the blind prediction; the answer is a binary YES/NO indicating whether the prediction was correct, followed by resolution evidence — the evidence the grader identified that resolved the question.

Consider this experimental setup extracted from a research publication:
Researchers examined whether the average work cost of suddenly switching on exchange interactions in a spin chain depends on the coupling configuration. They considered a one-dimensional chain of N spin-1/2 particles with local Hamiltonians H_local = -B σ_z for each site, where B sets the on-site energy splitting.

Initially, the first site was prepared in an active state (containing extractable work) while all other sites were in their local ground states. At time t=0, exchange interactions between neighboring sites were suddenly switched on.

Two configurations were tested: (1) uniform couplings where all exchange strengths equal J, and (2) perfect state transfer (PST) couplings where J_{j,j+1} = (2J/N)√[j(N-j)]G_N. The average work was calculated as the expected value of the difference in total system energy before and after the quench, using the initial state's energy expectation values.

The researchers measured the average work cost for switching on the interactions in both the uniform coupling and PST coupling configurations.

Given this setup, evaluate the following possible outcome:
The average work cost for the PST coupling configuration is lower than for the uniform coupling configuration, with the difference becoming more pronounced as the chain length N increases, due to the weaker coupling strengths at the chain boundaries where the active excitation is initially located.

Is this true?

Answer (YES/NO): NO